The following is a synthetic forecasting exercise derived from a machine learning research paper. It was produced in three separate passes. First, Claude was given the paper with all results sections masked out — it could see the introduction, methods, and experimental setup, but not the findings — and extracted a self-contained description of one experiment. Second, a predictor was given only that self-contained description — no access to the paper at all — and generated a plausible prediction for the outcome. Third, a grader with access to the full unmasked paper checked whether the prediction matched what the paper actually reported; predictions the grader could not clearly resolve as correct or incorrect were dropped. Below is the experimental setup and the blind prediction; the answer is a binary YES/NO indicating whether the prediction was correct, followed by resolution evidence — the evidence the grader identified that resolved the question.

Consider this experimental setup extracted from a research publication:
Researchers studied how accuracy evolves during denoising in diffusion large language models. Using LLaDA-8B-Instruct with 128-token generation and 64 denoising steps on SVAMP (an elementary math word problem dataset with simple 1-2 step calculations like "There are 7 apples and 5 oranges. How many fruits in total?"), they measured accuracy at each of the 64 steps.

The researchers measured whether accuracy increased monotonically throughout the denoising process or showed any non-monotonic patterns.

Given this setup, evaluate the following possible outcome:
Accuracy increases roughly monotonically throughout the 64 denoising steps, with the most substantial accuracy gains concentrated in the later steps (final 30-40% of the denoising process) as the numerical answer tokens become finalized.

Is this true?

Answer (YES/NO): NO